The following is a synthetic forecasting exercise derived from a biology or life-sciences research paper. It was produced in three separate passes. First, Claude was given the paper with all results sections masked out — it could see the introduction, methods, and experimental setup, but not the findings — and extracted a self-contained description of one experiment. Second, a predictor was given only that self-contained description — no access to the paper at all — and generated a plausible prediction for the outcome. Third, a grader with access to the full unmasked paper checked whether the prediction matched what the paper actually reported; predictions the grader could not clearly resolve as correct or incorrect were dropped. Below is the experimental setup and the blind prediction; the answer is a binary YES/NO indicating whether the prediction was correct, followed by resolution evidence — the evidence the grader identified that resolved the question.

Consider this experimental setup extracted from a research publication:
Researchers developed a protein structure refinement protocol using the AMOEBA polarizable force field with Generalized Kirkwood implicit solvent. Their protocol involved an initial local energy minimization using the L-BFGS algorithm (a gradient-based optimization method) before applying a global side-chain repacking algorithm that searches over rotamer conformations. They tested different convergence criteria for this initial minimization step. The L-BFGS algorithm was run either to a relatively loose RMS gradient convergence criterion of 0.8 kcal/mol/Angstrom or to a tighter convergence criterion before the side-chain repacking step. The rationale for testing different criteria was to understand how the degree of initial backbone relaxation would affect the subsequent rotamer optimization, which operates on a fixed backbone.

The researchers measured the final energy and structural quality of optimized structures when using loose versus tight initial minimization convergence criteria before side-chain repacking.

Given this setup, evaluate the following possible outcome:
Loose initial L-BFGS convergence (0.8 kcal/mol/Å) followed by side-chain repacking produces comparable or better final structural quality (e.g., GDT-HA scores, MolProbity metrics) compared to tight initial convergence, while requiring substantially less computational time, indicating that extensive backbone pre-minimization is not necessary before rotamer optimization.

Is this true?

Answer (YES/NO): YES